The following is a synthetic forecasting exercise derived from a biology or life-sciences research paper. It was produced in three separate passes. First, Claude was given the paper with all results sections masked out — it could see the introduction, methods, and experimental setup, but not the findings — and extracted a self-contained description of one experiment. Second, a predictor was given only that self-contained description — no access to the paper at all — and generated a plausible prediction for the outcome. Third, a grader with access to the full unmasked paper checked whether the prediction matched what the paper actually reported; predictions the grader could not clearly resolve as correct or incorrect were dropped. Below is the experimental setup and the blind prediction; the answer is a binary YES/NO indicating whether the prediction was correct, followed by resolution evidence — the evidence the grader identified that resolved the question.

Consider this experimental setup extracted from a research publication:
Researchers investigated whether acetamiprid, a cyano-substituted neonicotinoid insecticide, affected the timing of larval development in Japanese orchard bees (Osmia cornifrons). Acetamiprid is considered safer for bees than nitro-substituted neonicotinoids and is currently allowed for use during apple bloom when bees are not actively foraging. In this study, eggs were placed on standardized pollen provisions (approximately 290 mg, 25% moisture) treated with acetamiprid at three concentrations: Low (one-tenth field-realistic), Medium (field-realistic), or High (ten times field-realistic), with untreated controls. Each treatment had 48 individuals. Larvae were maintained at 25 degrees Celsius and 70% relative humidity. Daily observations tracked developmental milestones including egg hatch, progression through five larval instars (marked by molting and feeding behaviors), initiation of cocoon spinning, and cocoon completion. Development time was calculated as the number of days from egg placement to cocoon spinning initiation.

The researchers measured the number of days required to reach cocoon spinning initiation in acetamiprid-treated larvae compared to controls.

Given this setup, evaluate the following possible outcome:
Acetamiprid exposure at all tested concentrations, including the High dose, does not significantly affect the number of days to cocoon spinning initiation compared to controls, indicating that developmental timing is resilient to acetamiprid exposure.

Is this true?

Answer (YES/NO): NO